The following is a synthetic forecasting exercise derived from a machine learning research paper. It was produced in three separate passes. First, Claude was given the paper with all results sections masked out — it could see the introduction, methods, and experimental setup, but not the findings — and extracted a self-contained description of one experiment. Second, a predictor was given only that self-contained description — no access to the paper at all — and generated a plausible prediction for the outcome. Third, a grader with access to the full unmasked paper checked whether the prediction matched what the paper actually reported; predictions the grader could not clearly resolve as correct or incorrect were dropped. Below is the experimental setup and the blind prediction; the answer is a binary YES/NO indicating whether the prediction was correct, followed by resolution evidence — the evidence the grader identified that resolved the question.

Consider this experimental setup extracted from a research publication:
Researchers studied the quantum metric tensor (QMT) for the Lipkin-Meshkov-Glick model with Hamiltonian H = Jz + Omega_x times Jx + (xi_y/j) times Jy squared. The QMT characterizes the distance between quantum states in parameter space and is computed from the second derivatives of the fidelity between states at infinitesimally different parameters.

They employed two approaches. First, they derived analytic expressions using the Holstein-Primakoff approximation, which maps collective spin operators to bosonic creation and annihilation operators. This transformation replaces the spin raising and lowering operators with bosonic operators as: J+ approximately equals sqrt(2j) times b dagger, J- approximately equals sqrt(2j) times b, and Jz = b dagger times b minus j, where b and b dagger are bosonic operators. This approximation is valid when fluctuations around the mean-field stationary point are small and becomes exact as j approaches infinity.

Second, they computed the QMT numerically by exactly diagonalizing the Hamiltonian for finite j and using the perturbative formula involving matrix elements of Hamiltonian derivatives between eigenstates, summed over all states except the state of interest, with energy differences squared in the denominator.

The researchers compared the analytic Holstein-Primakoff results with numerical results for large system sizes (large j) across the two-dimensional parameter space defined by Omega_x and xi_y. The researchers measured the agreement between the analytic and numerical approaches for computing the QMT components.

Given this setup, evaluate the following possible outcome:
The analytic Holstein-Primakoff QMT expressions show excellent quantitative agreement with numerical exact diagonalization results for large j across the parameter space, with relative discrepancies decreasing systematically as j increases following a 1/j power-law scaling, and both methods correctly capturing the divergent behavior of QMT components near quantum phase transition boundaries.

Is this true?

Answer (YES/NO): NO